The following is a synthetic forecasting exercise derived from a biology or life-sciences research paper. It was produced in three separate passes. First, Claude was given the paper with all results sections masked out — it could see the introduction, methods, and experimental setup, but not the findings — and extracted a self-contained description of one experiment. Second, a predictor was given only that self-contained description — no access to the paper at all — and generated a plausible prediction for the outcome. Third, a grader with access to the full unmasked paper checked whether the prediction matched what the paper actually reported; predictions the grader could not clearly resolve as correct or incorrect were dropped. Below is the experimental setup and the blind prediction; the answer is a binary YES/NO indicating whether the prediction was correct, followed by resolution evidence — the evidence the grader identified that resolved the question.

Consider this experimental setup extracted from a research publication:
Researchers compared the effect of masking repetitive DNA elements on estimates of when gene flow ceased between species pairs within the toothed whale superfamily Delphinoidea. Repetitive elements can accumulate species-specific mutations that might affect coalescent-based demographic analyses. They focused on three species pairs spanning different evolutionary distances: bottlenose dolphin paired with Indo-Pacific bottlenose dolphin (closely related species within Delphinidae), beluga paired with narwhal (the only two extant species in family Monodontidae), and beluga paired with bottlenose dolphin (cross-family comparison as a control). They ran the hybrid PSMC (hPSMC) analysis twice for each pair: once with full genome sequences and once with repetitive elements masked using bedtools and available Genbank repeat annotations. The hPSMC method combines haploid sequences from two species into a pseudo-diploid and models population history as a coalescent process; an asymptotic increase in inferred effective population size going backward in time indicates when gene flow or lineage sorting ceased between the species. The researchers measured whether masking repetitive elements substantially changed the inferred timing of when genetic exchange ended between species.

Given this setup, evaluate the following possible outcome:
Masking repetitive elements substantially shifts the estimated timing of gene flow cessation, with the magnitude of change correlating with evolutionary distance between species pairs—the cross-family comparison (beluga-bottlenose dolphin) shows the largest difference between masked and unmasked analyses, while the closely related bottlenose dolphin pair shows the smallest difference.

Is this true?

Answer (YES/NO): NO